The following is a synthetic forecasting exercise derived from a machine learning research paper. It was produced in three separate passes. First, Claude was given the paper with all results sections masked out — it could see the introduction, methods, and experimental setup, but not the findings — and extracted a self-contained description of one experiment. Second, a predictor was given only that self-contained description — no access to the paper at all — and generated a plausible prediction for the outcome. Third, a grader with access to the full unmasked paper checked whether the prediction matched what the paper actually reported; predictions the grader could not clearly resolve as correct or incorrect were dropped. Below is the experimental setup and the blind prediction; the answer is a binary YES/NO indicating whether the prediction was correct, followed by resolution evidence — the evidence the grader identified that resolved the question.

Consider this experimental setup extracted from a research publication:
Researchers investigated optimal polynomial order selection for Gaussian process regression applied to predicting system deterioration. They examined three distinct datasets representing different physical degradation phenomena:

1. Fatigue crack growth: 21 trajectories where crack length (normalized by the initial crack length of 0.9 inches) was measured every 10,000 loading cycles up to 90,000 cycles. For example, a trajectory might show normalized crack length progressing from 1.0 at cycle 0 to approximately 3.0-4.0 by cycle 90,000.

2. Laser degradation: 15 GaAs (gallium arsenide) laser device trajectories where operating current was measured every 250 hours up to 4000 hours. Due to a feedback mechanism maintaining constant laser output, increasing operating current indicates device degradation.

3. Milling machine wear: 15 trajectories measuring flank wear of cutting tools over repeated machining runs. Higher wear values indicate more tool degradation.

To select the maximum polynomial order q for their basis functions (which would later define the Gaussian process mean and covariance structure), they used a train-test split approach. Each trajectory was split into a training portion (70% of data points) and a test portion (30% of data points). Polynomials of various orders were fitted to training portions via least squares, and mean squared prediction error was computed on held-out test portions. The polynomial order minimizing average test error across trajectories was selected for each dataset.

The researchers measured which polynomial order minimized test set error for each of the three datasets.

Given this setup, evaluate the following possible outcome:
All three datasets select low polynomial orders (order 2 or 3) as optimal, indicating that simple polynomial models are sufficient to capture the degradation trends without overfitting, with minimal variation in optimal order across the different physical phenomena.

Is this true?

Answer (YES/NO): NO